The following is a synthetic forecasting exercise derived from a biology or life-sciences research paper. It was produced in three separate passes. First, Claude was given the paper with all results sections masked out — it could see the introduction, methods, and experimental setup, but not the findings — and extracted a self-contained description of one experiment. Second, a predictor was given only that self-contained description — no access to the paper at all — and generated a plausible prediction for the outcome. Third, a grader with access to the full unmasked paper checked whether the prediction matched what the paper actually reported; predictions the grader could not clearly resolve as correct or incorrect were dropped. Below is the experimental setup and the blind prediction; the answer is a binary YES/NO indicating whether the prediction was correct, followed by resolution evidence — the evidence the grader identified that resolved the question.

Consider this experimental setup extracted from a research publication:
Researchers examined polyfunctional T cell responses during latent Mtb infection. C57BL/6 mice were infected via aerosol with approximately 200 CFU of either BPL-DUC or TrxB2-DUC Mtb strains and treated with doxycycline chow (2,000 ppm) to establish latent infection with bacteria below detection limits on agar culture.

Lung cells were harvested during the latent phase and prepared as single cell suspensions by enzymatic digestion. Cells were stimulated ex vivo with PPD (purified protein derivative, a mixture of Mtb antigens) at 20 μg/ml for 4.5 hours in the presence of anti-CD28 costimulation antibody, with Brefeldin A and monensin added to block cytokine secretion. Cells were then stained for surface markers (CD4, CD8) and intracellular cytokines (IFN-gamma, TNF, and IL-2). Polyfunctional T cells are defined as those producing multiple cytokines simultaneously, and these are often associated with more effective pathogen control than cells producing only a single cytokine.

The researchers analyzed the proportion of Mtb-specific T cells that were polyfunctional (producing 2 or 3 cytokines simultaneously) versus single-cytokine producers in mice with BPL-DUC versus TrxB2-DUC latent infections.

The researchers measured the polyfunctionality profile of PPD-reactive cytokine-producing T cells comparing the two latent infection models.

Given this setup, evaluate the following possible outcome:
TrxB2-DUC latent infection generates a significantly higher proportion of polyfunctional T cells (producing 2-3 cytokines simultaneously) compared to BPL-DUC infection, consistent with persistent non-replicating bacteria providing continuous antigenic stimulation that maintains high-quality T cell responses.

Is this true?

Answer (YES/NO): NO